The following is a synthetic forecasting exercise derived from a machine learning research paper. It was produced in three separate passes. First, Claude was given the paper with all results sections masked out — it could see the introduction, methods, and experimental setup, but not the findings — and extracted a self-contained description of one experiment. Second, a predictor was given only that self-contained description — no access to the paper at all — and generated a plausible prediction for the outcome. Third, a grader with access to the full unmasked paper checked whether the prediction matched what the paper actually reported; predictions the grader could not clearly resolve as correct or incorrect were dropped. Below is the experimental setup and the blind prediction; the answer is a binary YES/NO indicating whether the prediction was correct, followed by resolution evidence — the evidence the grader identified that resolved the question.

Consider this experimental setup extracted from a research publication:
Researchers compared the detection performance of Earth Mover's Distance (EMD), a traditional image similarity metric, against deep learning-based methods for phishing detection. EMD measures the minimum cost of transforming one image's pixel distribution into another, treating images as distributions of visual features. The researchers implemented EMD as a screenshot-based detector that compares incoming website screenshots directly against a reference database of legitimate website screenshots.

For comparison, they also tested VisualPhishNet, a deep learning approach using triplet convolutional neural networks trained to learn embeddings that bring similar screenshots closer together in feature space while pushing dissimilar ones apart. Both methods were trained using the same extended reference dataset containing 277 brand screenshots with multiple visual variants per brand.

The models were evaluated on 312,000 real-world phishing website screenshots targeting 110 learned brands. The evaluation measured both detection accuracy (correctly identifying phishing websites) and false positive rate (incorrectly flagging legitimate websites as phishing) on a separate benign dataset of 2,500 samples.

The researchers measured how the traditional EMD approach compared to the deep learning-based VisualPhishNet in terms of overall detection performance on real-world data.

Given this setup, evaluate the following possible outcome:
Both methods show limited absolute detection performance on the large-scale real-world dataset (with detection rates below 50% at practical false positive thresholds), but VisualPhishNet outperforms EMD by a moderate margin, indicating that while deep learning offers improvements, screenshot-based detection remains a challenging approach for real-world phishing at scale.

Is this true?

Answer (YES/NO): YES